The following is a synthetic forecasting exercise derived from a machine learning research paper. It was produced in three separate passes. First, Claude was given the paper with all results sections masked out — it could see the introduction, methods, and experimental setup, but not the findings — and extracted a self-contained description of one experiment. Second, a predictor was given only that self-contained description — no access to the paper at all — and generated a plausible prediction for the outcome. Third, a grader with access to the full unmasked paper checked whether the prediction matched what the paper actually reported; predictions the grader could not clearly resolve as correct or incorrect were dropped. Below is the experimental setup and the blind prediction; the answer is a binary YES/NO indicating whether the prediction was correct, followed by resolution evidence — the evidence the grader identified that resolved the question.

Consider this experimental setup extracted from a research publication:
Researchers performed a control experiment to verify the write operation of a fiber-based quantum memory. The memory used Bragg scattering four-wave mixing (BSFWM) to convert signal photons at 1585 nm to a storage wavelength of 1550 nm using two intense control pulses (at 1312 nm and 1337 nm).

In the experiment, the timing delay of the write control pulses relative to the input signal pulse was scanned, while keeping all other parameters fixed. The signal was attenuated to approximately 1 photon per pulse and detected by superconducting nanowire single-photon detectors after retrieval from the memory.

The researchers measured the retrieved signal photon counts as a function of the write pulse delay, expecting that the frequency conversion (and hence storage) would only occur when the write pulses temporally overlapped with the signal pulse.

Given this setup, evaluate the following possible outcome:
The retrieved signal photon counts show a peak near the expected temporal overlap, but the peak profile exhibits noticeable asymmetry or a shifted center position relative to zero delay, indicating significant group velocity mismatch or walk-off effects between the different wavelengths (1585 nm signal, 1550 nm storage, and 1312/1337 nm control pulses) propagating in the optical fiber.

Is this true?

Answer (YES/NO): NO